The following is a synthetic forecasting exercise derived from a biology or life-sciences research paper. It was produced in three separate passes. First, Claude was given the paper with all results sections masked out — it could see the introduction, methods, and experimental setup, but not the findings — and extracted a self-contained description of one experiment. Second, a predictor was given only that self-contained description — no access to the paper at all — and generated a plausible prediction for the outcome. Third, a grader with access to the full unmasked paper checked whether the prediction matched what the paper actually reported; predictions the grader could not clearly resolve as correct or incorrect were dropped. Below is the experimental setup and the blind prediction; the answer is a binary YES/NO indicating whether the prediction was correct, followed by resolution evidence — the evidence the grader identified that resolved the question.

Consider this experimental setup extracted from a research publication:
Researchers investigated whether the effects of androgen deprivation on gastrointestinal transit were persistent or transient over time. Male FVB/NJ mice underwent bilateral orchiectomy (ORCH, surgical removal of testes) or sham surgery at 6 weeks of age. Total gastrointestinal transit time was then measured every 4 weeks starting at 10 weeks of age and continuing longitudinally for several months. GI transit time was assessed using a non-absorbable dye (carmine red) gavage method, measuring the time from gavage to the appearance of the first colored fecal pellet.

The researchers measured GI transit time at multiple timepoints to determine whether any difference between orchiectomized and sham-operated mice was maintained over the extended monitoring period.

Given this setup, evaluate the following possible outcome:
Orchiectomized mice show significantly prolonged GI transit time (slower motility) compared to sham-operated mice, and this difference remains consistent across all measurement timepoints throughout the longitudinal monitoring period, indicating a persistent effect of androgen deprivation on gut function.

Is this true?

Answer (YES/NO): YES